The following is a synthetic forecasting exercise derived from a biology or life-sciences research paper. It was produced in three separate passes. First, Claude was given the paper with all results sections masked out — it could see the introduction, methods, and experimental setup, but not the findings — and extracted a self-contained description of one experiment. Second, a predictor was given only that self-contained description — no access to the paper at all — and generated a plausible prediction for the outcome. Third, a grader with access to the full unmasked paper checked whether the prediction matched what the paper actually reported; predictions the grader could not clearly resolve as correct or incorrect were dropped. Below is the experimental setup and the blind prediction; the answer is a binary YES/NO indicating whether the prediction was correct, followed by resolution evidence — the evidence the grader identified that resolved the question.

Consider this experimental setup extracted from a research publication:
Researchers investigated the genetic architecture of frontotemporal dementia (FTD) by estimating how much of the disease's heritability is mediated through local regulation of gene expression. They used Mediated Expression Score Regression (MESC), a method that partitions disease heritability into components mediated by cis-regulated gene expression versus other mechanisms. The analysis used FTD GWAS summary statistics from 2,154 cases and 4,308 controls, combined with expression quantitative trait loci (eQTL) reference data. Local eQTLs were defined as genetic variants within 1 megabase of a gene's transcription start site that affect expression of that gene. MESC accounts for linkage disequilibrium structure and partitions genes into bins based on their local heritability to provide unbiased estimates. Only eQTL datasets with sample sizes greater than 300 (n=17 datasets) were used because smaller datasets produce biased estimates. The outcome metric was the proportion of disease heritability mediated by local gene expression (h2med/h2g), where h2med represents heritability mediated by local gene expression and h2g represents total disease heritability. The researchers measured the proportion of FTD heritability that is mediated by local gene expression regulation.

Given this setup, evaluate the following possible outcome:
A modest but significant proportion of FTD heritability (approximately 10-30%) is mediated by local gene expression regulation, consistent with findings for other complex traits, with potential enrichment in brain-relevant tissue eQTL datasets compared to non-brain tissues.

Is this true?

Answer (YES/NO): NO